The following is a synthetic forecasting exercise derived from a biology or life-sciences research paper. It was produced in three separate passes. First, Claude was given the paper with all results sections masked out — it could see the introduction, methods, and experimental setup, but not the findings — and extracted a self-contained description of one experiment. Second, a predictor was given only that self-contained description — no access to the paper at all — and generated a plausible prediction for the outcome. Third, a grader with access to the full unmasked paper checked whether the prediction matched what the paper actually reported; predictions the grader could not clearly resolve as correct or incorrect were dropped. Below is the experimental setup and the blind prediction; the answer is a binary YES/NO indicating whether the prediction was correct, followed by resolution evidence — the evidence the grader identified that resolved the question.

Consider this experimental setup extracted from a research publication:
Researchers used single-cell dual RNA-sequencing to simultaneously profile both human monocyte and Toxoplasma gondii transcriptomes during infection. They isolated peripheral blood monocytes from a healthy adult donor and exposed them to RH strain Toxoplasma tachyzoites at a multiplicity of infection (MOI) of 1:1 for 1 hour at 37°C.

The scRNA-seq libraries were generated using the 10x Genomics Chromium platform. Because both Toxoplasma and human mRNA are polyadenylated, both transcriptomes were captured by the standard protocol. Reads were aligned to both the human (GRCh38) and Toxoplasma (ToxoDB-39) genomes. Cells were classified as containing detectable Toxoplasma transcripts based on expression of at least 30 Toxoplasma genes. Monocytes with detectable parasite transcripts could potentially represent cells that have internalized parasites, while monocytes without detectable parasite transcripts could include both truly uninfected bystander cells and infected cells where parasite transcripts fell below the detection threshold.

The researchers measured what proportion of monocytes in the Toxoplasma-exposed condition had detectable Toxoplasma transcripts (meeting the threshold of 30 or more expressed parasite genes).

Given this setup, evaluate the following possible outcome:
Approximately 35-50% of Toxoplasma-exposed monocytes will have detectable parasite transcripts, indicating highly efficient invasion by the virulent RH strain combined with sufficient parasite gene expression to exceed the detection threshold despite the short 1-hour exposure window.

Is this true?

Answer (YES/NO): NO